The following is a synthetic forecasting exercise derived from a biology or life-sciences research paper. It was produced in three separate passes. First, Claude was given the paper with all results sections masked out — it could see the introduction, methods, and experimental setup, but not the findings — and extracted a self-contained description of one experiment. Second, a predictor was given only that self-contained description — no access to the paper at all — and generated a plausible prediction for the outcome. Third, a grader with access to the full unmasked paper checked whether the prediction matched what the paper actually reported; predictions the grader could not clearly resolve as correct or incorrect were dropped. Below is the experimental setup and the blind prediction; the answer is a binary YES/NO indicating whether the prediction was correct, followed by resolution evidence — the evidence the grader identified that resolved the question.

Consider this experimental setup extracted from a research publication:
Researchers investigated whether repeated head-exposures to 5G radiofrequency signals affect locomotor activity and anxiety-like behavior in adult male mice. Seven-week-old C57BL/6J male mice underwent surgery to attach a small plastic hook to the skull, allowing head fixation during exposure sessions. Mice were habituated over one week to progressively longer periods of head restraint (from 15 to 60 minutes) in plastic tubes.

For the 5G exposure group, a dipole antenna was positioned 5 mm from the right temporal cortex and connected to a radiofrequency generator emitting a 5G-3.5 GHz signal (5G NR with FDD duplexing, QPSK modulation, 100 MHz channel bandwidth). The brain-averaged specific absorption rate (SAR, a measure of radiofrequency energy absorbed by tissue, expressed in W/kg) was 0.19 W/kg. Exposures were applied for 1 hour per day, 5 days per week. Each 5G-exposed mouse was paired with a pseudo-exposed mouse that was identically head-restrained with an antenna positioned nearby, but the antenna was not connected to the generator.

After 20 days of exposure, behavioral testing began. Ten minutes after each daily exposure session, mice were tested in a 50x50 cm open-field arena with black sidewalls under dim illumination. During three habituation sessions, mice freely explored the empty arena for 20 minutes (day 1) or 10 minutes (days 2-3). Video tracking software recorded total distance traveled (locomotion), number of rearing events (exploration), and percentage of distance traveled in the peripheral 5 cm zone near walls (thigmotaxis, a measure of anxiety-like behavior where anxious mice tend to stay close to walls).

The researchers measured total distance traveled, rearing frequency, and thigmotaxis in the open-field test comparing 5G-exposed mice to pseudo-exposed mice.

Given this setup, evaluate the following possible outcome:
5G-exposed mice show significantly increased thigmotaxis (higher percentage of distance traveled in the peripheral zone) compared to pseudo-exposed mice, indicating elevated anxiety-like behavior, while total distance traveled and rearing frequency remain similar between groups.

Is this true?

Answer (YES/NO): NO